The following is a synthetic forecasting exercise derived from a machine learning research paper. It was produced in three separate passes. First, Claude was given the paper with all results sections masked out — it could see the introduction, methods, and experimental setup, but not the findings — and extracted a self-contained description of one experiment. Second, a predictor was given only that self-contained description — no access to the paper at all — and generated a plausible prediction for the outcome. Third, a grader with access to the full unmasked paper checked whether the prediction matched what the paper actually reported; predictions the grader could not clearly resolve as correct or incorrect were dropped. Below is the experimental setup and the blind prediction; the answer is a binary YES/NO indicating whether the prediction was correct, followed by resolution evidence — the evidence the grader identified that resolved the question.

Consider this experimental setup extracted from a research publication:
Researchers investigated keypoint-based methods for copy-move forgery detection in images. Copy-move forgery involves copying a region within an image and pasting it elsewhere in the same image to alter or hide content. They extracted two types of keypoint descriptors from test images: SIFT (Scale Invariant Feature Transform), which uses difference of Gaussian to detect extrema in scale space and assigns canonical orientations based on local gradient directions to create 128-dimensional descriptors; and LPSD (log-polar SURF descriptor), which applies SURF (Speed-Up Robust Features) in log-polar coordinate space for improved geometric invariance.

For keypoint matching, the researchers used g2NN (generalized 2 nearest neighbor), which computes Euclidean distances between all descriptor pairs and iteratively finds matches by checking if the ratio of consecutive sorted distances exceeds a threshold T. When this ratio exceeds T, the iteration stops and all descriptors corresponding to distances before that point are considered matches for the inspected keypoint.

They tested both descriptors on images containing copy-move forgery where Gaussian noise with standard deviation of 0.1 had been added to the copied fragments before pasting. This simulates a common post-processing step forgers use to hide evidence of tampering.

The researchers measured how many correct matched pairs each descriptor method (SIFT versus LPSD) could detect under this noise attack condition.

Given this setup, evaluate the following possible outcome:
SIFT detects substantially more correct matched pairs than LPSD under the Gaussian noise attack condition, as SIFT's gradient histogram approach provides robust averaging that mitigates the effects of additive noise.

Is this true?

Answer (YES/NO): YES